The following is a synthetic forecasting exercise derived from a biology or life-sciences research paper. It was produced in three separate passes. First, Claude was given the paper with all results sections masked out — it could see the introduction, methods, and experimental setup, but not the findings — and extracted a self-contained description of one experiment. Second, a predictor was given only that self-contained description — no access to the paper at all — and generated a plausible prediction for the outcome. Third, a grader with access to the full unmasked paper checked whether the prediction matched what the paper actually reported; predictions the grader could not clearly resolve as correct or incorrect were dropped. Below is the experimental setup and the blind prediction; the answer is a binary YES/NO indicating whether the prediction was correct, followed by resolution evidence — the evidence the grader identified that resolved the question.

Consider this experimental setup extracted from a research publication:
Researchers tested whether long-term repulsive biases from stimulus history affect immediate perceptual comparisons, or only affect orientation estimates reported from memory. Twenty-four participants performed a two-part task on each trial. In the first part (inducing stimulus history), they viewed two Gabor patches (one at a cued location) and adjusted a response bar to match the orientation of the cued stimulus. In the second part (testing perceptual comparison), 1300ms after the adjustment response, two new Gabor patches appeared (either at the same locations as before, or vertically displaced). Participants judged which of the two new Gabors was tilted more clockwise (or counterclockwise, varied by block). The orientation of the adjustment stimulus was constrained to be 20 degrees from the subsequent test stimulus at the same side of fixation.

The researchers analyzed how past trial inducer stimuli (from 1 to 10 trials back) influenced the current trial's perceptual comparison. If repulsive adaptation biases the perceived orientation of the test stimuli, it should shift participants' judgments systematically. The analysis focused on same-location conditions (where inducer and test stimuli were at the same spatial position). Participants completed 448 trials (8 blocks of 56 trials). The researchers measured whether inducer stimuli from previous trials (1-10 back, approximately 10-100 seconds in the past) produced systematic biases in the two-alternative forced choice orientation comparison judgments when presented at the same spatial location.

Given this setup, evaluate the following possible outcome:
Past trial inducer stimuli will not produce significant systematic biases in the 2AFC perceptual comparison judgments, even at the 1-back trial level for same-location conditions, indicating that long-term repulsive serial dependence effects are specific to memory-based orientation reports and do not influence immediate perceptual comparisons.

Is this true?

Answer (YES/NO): NO